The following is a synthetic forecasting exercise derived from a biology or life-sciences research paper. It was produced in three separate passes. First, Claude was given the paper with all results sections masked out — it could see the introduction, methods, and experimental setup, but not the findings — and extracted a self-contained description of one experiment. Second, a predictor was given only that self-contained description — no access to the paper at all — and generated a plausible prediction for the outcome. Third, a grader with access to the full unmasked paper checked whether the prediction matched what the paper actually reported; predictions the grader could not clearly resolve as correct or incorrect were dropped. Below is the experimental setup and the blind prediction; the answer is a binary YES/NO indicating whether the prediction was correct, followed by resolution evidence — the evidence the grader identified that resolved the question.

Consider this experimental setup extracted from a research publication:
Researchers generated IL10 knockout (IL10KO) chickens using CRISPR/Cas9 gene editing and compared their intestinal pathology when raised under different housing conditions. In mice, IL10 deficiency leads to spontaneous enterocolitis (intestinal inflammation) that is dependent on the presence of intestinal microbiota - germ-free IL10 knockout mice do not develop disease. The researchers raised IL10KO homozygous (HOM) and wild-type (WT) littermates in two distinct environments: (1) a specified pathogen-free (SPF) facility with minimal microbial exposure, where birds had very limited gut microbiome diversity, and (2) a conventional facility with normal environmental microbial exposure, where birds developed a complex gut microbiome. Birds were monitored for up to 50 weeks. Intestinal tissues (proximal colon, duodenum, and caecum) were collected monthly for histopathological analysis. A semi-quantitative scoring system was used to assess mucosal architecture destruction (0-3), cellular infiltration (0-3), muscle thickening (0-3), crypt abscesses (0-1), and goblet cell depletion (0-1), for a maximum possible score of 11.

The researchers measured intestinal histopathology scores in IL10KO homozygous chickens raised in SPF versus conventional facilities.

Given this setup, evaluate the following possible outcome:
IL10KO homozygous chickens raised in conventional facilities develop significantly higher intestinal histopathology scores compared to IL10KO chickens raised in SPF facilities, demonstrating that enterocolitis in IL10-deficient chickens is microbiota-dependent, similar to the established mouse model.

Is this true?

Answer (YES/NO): NO